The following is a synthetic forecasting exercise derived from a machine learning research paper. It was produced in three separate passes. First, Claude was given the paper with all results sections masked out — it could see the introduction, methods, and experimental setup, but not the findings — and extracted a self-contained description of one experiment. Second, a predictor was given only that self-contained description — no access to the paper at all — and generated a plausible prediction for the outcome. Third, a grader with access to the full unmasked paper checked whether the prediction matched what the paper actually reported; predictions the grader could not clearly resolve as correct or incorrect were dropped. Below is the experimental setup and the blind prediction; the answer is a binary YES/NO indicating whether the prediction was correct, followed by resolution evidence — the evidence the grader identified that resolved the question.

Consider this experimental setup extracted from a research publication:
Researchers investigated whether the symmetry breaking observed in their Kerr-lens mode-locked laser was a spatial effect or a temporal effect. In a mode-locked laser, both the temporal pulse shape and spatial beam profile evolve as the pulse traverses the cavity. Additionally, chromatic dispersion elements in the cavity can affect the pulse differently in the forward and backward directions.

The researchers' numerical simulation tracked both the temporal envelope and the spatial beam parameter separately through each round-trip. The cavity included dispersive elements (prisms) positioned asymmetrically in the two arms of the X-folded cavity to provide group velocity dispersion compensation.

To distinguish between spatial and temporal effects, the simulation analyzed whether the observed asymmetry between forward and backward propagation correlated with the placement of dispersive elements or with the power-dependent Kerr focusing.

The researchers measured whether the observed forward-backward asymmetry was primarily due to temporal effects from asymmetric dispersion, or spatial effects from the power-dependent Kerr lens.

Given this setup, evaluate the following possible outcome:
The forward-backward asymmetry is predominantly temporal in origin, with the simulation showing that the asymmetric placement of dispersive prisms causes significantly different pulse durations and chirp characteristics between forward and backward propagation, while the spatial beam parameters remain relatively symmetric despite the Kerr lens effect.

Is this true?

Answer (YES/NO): NO